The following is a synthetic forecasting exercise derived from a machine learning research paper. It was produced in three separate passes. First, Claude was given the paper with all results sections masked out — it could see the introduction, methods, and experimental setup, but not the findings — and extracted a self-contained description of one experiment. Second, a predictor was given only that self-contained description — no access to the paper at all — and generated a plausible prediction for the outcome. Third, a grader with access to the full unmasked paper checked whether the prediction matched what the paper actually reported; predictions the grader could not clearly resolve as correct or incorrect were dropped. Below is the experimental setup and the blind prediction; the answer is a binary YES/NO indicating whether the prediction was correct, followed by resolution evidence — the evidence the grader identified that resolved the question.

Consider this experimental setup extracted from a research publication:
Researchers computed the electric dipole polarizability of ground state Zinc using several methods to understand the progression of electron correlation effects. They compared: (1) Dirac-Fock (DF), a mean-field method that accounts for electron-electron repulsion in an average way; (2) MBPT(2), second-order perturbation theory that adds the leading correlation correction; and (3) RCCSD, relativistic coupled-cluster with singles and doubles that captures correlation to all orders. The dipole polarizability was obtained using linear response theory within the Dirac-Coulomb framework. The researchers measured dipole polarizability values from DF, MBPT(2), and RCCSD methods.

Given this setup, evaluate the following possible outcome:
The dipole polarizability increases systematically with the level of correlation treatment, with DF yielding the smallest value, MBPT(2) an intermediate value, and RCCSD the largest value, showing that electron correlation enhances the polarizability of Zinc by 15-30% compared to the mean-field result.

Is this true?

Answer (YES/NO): NO